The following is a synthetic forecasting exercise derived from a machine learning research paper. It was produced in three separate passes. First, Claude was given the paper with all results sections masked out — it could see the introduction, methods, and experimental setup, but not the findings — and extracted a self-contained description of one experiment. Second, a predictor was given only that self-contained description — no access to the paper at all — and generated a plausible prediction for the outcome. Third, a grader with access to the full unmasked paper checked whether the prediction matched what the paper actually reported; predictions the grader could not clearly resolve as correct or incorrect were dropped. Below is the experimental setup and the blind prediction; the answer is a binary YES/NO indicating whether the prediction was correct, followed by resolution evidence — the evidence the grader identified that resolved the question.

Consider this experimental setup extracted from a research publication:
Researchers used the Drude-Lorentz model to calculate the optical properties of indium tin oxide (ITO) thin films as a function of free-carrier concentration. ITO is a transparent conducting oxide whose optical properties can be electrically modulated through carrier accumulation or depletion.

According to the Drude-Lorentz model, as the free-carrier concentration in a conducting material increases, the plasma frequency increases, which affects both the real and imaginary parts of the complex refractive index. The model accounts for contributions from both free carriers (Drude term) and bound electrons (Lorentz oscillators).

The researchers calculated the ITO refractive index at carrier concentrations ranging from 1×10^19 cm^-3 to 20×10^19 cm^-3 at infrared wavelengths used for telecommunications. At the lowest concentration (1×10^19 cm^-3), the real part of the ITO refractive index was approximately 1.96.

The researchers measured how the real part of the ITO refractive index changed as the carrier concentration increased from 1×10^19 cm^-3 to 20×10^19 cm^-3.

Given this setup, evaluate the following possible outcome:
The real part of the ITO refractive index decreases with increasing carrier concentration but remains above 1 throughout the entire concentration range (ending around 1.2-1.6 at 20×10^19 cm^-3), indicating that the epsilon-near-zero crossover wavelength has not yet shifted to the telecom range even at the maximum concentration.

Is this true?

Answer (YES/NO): NO